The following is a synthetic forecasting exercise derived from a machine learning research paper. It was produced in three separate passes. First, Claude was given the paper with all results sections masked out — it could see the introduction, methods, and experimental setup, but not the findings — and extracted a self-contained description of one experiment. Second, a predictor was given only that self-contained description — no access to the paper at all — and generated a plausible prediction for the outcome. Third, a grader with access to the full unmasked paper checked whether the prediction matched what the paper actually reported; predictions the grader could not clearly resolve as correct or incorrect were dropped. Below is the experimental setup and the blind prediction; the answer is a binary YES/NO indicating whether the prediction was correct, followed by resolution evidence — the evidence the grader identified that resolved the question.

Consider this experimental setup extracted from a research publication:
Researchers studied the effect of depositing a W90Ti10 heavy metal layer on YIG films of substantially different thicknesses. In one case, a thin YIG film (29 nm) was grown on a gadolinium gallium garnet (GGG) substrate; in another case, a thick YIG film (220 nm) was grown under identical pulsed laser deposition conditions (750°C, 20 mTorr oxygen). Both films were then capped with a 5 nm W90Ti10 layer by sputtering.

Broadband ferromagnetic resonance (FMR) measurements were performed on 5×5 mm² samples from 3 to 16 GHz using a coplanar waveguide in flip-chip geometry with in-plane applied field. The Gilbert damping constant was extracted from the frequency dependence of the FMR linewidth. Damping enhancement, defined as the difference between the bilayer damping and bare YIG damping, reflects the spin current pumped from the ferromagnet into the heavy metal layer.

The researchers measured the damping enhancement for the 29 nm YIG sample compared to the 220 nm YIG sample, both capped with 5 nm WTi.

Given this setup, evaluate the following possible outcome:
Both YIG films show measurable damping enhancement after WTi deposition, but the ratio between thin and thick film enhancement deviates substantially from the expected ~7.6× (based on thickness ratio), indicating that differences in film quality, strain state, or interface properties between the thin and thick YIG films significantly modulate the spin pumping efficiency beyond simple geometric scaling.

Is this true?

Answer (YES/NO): NO